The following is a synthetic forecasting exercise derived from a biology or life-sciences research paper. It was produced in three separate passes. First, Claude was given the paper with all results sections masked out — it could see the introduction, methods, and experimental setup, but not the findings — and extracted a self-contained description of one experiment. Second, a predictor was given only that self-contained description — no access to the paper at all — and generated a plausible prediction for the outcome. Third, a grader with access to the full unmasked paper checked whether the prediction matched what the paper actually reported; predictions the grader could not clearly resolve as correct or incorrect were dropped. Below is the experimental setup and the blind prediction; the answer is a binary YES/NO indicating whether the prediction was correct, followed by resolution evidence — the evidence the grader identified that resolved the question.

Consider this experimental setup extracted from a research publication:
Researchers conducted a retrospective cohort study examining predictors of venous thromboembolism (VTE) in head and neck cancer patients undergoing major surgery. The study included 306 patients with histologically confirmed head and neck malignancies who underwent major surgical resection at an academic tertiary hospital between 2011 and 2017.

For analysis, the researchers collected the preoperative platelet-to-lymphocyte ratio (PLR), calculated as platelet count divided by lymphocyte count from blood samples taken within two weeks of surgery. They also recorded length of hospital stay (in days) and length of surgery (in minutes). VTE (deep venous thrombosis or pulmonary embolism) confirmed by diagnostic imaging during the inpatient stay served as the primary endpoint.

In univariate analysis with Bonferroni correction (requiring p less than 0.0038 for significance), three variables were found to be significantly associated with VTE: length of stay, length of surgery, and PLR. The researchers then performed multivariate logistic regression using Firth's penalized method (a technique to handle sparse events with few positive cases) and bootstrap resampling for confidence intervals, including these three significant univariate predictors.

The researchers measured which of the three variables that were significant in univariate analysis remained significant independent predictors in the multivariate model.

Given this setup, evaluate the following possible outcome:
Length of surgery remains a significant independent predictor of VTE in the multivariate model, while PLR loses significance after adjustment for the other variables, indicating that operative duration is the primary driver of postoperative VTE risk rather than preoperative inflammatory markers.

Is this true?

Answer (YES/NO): NO